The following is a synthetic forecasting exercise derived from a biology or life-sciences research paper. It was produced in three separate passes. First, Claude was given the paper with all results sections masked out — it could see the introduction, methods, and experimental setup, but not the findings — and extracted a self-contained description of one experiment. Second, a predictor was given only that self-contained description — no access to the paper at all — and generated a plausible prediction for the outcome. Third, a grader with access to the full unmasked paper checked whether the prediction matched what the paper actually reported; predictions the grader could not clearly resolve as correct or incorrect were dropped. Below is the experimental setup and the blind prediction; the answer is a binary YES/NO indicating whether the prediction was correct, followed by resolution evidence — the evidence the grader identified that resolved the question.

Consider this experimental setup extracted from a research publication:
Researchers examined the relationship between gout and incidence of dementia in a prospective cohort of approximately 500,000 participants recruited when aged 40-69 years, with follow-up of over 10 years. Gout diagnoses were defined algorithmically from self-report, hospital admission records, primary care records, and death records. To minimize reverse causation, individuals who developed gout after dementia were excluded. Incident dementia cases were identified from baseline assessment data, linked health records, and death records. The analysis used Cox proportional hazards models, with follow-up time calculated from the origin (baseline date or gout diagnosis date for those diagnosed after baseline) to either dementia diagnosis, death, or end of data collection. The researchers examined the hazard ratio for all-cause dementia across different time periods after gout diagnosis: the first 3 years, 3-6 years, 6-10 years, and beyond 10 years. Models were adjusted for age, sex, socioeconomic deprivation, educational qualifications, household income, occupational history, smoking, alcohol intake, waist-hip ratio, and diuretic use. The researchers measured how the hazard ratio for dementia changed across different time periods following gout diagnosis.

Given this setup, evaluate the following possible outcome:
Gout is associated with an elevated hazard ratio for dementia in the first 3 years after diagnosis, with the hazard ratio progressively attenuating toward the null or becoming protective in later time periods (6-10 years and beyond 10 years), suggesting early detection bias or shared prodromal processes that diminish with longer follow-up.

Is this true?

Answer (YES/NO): NO